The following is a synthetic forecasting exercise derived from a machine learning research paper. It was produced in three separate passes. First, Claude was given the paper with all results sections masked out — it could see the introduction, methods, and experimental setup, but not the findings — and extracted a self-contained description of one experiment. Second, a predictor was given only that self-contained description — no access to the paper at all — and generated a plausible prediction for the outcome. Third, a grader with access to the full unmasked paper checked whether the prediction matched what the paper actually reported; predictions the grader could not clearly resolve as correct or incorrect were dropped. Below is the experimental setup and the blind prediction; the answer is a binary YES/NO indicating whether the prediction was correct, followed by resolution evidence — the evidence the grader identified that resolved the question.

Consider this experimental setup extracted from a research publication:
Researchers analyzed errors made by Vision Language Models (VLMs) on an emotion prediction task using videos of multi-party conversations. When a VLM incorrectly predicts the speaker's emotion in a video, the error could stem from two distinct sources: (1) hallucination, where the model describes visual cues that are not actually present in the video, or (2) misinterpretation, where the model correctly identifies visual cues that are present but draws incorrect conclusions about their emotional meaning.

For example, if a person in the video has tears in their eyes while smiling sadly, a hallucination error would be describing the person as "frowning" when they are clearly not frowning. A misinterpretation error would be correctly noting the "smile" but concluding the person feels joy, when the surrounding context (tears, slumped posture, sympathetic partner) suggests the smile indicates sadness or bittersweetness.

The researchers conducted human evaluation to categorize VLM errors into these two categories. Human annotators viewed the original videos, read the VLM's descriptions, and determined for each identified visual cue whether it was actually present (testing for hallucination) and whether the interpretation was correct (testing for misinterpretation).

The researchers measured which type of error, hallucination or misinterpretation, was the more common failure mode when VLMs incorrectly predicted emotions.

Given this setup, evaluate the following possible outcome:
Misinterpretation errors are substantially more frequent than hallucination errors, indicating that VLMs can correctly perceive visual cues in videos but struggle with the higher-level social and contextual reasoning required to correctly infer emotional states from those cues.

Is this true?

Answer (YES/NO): YES